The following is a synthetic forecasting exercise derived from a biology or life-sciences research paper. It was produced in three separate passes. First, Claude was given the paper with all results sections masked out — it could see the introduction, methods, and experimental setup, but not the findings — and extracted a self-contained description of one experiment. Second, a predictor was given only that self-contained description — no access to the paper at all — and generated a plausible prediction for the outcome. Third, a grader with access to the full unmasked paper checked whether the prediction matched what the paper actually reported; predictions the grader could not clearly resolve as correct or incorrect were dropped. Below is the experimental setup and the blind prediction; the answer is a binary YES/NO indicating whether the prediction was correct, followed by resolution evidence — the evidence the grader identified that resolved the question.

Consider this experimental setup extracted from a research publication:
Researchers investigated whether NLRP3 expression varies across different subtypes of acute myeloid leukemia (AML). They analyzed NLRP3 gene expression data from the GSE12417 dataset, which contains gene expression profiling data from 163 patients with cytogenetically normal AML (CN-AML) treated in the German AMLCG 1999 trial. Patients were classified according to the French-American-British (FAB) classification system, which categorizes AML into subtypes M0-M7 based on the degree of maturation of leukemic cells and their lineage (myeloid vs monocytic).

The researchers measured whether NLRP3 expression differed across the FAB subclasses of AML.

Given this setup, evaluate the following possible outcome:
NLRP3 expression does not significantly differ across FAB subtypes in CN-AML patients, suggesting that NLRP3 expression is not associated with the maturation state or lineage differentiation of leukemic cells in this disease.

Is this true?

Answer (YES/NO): NO